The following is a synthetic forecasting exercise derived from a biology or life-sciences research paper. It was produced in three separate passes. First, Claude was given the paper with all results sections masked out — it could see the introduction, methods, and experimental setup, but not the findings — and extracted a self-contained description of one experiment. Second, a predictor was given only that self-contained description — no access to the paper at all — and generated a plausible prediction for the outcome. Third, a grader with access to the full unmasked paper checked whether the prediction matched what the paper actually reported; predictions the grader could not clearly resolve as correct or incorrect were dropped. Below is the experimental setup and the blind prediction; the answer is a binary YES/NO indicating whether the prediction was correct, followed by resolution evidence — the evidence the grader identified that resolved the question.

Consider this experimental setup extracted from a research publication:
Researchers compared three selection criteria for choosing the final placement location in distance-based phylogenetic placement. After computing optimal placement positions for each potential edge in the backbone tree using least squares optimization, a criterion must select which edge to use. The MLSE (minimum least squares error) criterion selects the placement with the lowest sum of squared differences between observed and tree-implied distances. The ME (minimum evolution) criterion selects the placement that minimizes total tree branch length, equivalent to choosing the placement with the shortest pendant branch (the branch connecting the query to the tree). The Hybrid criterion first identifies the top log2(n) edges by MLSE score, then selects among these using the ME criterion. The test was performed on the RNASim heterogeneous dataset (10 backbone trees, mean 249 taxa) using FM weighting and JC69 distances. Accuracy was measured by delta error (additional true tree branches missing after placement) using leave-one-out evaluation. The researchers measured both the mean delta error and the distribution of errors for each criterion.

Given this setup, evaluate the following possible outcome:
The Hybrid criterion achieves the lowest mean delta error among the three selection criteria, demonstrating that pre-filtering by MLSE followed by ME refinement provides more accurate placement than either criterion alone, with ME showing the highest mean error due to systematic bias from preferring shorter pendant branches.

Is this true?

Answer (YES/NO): NO